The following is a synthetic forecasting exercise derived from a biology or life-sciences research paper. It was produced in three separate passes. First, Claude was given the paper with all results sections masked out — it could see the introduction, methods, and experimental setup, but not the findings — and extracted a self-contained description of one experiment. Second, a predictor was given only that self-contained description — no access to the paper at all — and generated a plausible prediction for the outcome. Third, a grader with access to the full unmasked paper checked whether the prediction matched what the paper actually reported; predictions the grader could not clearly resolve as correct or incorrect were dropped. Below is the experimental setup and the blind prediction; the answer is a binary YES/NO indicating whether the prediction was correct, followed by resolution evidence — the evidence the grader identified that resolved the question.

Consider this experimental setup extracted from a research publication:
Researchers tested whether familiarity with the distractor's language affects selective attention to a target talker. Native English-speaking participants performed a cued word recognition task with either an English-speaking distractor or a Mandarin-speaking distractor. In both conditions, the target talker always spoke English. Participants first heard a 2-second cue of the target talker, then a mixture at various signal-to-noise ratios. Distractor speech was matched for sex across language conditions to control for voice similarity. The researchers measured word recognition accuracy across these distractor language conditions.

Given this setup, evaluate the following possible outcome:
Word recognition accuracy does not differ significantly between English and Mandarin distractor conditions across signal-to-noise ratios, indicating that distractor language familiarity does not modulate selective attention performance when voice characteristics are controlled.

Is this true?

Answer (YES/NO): NO